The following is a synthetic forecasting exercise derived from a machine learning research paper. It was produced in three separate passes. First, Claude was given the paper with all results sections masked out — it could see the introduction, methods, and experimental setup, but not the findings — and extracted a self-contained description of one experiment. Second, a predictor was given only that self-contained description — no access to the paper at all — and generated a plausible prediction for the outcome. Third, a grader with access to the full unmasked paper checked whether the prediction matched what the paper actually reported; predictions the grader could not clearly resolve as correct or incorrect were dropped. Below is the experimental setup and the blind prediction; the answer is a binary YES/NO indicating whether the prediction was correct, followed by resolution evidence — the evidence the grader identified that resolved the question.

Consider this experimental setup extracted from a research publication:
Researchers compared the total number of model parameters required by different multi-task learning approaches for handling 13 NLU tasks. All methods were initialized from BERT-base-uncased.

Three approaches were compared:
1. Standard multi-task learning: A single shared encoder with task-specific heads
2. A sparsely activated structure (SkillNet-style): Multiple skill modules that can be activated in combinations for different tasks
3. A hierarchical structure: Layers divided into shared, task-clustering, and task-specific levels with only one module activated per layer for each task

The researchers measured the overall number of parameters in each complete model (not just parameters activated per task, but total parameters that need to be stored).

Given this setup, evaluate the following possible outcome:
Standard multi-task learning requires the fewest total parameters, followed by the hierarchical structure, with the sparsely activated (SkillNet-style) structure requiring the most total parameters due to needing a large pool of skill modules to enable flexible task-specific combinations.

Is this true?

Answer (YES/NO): YES